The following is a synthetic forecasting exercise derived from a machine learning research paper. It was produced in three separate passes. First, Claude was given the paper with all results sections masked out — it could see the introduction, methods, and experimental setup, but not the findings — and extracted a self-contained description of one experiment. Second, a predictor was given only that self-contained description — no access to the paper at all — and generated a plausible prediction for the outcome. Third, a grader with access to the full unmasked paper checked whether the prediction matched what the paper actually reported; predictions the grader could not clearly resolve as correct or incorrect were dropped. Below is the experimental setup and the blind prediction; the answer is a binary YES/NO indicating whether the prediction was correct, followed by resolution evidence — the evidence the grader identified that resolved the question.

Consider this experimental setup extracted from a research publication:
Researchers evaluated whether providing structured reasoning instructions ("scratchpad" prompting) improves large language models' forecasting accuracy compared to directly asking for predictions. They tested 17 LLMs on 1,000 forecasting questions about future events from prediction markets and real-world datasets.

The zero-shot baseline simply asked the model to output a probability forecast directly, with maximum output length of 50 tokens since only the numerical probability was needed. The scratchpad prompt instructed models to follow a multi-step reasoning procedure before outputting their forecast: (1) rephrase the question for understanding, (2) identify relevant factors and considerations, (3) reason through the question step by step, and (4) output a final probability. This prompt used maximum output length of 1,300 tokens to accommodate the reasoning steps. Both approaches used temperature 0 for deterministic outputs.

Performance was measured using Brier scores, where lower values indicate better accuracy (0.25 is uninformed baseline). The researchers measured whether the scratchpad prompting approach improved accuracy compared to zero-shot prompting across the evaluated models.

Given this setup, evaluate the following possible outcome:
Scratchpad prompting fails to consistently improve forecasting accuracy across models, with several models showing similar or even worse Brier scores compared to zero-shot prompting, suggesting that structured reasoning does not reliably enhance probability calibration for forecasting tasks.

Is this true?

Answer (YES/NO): NO